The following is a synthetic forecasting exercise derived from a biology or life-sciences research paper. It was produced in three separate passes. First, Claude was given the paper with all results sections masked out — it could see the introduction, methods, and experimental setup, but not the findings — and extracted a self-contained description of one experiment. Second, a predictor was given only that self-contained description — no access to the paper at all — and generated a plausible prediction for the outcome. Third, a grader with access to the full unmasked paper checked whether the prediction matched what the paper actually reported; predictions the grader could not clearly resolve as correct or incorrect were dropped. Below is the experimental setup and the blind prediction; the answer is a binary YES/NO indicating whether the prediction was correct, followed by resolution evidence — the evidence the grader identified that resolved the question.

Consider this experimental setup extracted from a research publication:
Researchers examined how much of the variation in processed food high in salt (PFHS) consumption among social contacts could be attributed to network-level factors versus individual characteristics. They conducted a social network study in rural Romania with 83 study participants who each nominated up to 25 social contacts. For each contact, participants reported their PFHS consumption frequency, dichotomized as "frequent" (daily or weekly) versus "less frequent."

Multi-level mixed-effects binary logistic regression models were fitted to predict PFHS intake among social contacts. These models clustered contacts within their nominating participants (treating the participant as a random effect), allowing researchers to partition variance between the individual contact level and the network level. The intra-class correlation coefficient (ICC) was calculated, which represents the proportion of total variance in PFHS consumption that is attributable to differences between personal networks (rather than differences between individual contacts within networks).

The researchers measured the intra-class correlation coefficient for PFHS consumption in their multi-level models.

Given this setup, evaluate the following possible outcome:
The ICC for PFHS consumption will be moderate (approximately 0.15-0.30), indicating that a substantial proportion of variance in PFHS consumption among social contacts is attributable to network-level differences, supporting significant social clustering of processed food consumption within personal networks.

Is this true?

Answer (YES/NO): NO